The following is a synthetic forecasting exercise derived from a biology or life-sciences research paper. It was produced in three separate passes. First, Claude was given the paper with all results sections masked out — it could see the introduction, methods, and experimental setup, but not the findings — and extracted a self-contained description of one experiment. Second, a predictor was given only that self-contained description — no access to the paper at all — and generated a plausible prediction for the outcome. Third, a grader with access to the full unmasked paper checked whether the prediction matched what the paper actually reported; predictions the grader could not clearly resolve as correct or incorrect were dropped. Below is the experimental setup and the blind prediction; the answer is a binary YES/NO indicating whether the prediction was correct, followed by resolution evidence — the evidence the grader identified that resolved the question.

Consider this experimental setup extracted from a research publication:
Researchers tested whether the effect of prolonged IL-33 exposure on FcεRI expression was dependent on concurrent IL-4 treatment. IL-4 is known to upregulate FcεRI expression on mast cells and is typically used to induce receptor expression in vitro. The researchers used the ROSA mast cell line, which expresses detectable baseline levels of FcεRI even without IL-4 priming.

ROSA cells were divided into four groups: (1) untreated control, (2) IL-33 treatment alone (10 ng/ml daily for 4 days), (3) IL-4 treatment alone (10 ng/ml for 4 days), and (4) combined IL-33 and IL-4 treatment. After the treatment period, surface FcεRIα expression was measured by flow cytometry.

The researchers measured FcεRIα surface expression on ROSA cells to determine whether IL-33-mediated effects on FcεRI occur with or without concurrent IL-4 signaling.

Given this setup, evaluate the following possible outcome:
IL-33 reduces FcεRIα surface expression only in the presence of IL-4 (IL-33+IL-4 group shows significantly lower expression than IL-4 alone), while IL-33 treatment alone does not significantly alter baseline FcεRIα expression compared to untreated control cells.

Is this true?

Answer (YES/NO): NO